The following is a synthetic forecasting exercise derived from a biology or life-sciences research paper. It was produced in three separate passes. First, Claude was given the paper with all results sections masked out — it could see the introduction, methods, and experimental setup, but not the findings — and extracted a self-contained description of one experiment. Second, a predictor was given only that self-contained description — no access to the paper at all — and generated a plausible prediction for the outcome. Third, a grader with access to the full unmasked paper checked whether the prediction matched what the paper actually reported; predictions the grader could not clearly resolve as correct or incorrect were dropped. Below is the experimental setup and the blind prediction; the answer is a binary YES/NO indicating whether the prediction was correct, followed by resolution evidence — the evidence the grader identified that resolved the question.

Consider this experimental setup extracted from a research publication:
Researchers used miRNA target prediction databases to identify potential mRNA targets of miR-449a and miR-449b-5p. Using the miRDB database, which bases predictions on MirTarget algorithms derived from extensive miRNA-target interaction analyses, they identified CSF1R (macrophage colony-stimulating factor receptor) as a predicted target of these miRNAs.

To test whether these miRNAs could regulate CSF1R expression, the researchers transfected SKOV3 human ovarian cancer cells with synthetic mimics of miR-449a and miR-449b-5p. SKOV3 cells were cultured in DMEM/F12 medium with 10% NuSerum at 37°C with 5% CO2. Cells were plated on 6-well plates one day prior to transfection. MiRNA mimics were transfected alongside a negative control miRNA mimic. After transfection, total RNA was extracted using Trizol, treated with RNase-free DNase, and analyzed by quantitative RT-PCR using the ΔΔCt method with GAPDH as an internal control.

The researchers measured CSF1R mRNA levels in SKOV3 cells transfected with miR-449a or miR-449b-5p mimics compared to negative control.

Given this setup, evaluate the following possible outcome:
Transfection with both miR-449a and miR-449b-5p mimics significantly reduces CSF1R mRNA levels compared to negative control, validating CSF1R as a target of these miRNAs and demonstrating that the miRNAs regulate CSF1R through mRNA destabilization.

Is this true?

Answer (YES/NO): YES